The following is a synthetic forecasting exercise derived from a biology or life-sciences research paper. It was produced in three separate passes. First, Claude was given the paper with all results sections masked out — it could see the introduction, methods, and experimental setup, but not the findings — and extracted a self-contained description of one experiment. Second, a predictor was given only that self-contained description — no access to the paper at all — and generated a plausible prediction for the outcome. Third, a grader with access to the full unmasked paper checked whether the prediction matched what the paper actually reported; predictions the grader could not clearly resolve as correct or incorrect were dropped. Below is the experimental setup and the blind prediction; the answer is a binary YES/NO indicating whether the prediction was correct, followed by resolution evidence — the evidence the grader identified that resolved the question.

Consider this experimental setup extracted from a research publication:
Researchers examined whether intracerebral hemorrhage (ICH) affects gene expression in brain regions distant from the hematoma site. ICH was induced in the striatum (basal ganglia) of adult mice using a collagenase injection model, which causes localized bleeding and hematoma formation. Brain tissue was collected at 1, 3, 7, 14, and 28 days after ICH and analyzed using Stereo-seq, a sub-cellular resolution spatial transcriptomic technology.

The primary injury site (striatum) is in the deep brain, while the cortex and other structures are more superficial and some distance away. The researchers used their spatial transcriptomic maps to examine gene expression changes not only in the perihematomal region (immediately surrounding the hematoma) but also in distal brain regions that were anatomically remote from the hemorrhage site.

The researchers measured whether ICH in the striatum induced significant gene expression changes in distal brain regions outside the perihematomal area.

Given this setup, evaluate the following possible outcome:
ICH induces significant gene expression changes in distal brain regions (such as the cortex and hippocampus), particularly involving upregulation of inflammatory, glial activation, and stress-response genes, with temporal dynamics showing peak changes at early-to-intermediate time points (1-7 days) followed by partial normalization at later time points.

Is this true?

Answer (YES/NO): NO